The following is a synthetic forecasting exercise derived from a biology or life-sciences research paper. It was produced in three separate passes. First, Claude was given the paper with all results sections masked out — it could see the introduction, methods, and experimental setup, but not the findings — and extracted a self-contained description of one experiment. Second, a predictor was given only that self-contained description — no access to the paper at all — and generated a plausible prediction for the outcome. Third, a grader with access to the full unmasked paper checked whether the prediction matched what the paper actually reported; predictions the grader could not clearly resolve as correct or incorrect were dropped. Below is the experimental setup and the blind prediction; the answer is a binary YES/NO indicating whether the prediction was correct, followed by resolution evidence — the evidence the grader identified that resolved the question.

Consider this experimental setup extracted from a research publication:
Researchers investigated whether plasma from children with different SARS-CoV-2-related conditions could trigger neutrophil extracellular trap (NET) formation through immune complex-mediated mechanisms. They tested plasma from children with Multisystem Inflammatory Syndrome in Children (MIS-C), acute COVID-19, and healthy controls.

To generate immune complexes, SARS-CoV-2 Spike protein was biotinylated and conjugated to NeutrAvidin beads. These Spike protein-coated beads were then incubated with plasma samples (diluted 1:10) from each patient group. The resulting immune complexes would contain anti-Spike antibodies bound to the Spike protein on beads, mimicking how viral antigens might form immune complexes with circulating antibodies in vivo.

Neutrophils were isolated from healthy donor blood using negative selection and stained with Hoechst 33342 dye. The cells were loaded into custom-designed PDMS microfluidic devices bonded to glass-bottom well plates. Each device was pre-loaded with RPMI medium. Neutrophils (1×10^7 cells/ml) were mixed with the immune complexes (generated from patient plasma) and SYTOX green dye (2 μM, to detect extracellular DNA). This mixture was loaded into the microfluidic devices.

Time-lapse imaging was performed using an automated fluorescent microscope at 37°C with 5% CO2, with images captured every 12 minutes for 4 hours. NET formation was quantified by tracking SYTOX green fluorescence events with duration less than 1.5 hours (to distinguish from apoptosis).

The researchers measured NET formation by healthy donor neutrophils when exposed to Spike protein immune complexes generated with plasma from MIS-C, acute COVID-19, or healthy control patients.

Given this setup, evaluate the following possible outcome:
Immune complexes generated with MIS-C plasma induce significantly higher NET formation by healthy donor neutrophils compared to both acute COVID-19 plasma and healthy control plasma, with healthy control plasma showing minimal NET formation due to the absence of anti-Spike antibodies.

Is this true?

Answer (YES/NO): NO